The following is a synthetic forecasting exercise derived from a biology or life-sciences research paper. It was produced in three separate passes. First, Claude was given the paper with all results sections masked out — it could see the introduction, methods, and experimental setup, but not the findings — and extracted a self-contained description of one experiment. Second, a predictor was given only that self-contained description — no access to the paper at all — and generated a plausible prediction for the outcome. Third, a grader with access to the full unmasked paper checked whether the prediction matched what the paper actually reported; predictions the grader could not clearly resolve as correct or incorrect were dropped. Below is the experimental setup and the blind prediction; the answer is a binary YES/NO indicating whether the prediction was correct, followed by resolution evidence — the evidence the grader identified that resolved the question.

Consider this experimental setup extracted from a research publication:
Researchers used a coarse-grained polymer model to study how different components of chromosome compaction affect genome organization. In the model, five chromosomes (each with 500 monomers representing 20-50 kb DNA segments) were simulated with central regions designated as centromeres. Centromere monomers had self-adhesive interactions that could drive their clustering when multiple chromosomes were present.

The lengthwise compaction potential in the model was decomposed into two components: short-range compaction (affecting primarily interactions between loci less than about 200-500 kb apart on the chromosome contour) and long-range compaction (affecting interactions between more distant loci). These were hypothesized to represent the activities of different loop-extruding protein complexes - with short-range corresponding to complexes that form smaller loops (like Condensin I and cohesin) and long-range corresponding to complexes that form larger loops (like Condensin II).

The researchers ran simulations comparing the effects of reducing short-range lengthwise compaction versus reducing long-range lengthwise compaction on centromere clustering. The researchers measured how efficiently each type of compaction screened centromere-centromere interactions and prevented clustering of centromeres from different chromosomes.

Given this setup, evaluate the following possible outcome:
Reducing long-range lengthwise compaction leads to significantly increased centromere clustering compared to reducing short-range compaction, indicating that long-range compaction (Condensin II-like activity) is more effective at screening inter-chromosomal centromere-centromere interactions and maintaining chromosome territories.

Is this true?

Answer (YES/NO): YES